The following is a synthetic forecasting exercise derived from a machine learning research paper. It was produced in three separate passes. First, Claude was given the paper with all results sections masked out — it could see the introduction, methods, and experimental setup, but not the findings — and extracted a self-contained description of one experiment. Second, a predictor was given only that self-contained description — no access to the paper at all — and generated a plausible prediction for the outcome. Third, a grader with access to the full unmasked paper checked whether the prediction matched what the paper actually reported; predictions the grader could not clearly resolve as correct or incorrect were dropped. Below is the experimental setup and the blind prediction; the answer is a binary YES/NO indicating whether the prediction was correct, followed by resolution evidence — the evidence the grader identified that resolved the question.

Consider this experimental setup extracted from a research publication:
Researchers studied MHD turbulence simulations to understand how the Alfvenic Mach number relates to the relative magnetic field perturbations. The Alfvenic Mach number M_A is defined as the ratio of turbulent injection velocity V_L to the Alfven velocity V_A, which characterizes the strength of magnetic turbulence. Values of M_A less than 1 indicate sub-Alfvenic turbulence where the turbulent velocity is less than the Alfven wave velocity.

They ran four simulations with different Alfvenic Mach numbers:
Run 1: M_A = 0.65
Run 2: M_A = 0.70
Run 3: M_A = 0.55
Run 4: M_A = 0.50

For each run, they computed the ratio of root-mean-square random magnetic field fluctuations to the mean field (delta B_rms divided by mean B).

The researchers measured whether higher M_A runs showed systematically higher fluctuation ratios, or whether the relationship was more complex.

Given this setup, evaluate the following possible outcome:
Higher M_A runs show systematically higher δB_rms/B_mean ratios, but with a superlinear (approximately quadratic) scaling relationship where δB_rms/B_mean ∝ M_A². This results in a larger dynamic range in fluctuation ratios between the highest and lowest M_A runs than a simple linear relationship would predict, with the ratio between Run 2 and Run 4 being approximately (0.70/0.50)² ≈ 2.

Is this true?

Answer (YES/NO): NO